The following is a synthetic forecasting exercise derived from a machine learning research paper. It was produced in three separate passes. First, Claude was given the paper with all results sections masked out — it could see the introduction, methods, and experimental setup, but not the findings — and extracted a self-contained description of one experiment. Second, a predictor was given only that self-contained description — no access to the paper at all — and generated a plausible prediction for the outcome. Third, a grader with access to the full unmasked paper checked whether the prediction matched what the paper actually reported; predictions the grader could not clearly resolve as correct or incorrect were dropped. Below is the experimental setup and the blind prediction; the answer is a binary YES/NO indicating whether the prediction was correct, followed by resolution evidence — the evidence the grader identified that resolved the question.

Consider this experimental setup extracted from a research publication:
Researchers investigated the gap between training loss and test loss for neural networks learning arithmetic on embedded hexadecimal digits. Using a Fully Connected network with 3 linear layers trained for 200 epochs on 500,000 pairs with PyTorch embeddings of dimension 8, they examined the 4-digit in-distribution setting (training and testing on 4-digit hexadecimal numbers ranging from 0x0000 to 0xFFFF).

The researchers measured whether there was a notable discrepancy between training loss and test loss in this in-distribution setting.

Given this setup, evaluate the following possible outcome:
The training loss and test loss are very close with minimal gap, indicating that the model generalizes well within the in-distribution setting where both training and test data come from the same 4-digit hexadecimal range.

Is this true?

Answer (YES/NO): YES